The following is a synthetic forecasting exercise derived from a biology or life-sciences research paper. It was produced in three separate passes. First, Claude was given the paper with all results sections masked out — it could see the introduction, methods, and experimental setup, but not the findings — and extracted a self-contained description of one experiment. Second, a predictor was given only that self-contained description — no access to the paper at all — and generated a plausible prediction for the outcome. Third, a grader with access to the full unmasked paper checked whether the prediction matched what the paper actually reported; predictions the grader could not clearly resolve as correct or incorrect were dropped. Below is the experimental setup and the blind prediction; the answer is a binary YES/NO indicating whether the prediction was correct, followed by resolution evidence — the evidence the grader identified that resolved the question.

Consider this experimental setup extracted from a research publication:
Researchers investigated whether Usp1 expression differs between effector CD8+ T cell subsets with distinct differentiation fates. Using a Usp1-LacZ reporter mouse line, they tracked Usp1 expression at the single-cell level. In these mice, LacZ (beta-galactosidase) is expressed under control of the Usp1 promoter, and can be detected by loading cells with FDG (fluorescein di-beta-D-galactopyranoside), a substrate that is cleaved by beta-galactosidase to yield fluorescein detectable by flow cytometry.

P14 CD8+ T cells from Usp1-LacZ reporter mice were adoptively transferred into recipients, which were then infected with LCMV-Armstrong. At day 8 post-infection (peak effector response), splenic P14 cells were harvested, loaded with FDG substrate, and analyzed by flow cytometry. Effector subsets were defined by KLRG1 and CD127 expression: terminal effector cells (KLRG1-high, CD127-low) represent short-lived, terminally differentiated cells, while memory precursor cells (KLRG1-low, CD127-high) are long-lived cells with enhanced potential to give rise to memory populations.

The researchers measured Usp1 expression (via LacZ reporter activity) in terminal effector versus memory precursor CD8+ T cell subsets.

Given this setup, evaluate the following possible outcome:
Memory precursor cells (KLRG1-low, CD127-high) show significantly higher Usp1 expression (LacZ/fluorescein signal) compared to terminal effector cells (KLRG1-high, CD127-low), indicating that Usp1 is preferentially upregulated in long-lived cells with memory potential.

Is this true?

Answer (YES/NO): NO